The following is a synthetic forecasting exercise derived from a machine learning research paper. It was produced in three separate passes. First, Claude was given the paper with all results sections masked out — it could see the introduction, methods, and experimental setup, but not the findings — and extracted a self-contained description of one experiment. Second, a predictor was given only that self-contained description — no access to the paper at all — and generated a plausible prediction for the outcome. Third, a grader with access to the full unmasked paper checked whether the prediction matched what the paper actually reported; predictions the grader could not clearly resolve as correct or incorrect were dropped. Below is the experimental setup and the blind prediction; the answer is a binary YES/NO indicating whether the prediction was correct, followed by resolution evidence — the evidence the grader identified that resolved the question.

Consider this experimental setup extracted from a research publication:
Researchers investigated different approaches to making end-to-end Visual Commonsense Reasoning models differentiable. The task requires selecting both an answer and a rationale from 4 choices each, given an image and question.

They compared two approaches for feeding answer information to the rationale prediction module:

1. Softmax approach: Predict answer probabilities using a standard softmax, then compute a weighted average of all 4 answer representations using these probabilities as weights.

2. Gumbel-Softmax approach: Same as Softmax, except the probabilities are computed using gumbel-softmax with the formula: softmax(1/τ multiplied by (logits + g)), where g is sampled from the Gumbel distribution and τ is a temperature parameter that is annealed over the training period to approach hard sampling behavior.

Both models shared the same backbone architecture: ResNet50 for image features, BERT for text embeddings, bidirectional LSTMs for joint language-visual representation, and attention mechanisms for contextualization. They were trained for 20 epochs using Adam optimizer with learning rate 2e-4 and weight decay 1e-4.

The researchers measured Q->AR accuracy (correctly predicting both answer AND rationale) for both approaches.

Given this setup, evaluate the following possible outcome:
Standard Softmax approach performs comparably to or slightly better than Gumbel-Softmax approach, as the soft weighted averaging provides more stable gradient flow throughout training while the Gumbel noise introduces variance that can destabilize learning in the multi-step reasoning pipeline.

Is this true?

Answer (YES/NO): NO